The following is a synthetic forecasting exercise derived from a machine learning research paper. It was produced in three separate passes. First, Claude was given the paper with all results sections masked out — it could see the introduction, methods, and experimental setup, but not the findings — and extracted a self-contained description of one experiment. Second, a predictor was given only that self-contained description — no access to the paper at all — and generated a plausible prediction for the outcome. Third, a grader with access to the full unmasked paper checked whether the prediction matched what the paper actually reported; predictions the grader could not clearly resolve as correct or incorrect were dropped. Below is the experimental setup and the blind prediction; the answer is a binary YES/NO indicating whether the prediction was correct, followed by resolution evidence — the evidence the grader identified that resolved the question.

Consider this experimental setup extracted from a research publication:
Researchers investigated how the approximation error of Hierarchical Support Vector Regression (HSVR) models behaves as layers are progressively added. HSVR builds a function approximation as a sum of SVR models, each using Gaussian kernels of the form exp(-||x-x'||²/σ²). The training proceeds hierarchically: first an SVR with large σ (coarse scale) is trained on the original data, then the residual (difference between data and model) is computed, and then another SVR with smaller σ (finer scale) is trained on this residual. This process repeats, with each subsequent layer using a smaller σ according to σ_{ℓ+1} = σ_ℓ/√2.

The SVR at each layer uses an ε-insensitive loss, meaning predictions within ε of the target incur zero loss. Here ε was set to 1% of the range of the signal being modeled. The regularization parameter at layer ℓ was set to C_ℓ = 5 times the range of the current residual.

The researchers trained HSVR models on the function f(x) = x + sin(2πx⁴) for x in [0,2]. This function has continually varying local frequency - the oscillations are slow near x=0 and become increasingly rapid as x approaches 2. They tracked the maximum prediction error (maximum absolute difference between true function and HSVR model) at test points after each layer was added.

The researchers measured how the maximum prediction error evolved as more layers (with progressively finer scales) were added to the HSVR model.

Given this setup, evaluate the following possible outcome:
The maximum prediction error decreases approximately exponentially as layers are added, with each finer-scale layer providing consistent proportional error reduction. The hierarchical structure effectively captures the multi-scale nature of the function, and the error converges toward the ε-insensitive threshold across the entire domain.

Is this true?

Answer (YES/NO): NO